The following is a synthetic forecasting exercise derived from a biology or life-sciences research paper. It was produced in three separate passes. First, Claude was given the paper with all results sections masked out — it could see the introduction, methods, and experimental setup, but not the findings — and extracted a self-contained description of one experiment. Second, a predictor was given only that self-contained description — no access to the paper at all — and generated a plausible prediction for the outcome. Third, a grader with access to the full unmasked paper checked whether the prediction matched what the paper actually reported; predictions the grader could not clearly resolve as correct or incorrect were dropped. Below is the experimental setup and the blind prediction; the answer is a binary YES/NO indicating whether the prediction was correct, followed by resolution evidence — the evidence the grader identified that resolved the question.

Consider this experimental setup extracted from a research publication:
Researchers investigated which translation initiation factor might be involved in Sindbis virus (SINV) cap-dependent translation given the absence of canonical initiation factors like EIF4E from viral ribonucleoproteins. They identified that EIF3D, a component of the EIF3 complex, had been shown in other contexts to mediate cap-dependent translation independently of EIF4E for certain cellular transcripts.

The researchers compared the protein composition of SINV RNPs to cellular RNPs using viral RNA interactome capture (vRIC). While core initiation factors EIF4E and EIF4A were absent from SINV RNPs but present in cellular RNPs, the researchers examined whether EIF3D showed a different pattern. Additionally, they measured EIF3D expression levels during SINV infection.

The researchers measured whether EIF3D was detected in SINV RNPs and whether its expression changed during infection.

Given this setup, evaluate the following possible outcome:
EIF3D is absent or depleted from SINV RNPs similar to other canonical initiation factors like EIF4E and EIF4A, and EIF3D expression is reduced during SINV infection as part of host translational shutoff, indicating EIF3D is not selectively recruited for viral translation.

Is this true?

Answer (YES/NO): NO